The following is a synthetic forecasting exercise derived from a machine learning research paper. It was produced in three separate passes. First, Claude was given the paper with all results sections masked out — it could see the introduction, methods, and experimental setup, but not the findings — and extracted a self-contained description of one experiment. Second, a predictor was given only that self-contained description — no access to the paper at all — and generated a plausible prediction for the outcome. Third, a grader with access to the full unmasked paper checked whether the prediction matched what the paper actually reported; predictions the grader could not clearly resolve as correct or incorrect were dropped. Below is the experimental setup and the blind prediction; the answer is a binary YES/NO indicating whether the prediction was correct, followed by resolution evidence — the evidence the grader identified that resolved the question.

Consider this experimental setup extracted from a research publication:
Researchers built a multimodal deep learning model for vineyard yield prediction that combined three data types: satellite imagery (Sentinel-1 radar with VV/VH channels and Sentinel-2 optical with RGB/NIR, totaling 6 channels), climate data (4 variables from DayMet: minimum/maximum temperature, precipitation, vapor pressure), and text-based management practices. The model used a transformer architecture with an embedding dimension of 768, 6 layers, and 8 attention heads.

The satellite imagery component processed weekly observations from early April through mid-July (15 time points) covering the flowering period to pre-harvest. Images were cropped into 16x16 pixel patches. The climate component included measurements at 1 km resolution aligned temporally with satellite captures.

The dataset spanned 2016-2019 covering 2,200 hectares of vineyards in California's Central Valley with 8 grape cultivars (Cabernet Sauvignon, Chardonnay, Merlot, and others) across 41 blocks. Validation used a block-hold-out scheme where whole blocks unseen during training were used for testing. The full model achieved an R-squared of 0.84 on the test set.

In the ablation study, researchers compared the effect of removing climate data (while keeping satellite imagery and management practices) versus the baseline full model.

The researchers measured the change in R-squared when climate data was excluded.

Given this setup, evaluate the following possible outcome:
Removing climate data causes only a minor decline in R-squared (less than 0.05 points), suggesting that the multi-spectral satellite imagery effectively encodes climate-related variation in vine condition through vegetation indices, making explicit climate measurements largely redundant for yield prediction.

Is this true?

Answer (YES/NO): NO